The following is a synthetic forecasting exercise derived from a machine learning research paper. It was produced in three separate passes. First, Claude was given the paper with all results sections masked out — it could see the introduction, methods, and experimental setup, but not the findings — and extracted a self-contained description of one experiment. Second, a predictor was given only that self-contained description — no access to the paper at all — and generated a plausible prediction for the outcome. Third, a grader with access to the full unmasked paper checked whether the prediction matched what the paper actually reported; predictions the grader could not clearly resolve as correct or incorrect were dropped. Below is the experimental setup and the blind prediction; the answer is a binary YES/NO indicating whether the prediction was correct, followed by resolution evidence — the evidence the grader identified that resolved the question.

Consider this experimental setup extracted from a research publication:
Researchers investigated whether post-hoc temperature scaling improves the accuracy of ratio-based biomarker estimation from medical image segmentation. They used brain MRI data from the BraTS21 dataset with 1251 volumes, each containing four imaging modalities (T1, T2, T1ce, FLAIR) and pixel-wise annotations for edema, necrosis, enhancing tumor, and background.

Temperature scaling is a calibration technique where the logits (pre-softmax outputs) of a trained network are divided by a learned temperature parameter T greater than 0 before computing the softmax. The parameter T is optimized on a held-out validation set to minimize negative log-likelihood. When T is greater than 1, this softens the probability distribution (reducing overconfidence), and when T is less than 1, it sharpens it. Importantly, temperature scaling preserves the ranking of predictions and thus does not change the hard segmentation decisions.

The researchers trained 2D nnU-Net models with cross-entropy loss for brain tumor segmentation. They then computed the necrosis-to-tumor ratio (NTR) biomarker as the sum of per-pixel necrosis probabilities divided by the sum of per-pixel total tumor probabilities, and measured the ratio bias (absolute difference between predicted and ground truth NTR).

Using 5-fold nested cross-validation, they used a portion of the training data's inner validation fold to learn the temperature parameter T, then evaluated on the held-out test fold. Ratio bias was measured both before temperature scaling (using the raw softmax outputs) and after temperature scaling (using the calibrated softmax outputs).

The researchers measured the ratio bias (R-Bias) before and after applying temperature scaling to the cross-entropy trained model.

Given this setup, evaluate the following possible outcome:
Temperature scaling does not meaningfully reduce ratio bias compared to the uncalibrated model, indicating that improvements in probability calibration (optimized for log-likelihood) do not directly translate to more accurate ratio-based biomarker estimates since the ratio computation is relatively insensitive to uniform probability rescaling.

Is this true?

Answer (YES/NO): NO